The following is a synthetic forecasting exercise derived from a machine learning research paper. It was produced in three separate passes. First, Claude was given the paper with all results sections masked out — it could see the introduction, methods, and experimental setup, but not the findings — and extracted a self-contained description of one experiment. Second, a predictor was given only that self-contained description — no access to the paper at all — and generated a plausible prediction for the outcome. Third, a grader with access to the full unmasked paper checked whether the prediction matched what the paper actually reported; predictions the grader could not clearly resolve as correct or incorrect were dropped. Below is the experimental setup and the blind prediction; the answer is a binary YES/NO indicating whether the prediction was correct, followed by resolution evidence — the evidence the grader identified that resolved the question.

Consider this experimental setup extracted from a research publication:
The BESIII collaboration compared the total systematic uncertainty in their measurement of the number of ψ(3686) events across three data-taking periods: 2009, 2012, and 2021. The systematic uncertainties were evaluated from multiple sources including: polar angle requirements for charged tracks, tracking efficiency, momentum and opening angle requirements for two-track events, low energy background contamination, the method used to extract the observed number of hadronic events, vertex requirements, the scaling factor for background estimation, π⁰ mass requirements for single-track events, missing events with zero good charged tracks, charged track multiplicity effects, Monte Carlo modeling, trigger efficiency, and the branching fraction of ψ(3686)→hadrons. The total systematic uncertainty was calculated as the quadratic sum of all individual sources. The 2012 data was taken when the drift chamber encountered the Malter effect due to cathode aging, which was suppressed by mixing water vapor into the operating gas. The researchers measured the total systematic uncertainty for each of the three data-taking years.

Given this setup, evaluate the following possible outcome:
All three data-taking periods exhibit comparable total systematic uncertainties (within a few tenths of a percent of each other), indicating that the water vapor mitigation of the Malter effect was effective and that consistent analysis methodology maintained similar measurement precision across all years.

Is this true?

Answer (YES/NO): NO